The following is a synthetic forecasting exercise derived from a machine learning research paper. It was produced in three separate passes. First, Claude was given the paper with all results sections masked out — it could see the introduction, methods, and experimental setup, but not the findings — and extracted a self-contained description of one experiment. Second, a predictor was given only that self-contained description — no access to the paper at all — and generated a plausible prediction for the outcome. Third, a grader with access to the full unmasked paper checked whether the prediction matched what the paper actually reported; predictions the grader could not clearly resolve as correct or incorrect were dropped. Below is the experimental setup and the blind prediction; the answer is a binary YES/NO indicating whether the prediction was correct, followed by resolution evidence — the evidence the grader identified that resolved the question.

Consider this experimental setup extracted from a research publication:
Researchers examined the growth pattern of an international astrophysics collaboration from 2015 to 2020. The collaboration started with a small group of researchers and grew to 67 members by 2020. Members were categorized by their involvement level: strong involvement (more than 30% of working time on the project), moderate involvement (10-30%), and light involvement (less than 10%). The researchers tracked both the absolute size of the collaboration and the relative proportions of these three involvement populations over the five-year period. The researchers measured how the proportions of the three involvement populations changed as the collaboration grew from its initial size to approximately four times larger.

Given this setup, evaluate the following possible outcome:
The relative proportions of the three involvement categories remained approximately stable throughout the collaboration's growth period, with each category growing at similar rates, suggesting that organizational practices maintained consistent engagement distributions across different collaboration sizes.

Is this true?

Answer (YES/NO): YES